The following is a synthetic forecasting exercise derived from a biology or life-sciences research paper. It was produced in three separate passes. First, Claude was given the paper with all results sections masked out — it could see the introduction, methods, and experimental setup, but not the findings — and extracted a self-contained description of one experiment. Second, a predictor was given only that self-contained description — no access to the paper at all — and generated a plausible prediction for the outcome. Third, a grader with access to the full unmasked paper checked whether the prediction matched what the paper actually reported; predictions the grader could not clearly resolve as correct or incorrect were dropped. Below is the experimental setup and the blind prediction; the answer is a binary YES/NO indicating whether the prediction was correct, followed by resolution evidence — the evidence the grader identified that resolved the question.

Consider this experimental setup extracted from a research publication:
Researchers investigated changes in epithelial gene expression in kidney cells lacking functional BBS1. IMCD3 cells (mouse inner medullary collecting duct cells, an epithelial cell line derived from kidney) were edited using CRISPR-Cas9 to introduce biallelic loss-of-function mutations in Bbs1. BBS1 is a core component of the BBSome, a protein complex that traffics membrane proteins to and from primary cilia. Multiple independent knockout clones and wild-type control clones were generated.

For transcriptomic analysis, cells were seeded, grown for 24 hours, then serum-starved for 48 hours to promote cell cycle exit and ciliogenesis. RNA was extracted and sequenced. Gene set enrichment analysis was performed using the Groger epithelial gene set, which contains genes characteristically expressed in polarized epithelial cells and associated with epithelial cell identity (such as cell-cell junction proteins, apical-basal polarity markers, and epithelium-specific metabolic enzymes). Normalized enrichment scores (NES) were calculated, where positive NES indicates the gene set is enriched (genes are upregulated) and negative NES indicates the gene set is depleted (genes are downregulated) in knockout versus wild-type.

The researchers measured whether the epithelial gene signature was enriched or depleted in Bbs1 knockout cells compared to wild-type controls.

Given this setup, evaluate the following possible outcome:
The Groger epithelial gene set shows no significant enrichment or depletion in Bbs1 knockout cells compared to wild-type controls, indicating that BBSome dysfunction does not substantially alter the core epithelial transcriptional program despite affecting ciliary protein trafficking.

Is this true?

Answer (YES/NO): YES